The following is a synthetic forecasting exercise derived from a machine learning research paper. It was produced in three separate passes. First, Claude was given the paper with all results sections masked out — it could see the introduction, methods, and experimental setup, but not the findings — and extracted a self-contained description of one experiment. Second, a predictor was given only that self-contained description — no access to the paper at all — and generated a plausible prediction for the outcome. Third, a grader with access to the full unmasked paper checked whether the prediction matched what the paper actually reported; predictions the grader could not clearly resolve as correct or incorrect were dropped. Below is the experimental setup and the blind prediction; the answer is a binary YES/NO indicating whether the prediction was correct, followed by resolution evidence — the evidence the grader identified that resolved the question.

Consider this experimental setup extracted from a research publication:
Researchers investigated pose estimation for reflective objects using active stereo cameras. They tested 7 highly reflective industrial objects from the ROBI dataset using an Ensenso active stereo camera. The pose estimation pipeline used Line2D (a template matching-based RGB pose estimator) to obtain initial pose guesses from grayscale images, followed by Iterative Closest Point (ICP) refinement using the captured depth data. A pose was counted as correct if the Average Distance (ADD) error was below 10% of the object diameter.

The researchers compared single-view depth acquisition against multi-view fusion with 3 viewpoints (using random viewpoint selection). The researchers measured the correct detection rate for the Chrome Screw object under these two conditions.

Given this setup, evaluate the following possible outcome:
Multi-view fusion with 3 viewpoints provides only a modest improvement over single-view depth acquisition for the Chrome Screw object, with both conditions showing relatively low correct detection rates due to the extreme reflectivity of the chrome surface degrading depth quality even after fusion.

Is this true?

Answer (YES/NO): NO